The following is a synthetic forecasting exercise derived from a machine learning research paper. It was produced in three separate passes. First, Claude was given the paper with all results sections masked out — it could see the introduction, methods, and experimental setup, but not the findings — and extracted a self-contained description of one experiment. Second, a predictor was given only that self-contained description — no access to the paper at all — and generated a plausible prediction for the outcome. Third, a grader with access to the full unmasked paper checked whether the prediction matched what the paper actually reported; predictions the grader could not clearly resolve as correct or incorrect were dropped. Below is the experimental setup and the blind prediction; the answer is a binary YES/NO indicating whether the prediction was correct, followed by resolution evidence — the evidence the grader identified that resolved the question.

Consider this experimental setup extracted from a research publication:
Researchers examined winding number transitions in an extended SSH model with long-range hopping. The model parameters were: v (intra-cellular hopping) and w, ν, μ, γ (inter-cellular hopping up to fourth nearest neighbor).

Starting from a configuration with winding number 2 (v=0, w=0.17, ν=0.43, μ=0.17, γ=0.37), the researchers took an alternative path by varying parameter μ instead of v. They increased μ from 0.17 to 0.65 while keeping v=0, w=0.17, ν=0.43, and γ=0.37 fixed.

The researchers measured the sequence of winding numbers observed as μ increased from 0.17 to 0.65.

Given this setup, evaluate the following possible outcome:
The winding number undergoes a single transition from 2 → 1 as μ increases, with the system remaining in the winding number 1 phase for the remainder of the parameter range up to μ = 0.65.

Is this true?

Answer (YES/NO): NO